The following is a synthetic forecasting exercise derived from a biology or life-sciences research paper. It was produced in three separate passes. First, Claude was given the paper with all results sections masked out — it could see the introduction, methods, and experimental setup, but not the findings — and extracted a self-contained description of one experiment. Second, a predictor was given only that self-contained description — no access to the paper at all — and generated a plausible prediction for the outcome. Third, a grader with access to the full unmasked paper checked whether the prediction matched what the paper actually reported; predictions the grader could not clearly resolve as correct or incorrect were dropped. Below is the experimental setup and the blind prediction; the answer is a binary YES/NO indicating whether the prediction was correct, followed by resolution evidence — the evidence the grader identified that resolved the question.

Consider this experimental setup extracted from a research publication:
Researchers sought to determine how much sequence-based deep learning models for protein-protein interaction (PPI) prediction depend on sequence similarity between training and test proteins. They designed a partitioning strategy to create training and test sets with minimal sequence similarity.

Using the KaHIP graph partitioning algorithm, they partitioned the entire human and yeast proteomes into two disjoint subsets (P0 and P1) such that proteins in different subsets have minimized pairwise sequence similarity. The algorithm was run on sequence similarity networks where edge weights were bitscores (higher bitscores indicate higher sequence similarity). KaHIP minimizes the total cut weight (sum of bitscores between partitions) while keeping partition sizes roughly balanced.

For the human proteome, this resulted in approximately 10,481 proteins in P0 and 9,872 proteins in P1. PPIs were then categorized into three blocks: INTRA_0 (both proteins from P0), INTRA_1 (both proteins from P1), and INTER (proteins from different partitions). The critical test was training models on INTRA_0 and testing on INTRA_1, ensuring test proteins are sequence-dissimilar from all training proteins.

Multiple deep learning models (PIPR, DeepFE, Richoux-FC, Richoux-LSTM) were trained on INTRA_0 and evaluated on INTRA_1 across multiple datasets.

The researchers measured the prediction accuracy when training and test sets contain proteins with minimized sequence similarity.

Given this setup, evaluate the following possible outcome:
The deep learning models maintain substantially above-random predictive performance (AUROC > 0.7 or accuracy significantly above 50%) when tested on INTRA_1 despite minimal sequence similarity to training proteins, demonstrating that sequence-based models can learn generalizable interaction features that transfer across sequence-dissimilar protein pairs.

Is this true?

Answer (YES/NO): NO